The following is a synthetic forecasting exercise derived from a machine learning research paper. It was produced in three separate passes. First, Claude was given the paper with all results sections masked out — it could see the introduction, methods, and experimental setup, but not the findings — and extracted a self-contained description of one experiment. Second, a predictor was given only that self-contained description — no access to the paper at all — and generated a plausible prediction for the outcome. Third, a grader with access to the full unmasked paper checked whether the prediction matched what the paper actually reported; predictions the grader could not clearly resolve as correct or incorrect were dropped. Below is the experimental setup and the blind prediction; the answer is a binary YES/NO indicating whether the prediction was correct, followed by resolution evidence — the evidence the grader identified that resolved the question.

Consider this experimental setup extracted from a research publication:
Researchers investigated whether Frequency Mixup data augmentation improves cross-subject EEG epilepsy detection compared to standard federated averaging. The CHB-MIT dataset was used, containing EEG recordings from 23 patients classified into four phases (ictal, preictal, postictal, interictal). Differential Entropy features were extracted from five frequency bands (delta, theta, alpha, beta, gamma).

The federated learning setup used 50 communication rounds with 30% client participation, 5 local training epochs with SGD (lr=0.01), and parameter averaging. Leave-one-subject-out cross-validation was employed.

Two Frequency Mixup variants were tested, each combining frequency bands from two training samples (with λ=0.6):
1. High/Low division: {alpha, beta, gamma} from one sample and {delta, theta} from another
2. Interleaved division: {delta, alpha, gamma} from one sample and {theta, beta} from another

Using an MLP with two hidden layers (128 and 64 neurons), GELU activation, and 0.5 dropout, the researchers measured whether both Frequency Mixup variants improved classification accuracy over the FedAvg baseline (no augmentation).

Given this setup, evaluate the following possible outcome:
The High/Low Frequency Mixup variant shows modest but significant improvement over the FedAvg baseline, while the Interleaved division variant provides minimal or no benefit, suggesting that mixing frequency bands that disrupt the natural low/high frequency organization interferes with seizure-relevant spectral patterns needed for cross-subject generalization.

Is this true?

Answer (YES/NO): NO